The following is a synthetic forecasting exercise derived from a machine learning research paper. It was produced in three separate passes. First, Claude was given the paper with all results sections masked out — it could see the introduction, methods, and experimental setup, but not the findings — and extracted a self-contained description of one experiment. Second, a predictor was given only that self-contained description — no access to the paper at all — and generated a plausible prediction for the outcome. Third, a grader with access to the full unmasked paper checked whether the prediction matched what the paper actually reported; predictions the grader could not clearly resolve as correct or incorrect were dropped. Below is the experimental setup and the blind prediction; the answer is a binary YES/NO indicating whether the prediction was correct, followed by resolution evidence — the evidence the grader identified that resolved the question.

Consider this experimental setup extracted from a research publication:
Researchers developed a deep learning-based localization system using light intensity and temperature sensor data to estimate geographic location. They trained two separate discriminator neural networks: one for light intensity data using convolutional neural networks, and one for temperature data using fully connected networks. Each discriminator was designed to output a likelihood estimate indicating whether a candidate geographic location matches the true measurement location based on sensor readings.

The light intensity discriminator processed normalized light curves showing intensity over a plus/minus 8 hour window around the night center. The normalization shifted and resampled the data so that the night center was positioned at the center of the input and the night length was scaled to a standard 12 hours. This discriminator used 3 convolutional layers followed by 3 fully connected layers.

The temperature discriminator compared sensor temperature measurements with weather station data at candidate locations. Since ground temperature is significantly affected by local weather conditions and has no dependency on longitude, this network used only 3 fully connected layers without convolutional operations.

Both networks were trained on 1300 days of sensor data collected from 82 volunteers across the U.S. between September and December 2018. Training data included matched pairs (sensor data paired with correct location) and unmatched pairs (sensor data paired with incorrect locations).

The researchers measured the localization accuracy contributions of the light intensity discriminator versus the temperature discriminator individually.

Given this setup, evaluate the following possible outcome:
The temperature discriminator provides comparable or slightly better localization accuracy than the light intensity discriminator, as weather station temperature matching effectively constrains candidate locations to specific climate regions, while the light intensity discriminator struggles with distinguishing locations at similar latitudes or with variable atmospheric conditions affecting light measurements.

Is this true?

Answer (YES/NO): NO